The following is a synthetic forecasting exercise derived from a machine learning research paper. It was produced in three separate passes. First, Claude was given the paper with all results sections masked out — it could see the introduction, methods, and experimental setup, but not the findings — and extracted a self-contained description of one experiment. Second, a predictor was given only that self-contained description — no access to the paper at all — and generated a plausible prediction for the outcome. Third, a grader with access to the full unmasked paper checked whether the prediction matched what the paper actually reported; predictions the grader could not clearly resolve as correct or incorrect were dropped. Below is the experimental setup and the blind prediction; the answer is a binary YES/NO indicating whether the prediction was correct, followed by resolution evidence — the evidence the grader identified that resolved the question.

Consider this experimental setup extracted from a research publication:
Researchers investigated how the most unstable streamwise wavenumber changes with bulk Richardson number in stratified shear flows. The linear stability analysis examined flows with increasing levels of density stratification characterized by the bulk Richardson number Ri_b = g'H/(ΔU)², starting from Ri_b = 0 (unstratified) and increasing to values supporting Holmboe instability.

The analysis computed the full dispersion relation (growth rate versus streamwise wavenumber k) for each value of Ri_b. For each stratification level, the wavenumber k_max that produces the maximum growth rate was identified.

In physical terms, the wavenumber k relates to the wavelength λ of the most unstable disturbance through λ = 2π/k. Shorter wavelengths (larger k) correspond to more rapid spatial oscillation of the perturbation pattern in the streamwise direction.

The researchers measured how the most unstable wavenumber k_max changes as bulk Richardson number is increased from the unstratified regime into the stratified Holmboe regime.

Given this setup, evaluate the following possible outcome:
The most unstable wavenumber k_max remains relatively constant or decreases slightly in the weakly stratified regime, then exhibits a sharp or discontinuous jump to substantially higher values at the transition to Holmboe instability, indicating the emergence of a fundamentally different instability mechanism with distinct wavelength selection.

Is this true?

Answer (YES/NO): NO